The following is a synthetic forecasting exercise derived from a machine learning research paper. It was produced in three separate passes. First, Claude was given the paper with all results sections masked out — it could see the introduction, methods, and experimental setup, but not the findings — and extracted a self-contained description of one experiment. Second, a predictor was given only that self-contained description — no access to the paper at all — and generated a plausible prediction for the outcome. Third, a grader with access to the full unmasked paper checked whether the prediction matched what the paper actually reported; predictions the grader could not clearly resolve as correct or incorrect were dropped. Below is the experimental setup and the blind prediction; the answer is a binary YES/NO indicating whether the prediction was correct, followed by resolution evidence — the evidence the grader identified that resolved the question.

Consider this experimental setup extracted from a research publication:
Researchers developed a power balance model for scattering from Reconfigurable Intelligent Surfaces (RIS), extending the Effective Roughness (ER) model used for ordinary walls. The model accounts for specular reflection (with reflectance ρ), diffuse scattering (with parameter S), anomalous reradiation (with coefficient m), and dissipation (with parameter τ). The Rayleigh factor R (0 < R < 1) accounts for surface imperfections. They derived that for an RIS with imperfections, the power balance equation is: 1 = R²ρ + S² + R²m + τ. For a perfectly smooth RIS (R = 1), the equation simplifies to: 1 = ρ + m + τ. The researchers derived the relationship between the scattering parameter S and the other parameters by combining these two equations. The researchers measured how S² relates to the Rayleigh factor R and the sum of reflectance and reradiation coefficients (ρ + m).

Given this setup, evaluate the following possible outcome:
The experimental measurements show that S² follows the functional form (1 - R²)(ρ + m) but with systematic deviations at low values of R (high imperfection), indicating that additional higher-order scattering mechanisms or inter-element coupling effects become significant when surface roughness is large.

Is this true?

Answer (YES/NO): NO